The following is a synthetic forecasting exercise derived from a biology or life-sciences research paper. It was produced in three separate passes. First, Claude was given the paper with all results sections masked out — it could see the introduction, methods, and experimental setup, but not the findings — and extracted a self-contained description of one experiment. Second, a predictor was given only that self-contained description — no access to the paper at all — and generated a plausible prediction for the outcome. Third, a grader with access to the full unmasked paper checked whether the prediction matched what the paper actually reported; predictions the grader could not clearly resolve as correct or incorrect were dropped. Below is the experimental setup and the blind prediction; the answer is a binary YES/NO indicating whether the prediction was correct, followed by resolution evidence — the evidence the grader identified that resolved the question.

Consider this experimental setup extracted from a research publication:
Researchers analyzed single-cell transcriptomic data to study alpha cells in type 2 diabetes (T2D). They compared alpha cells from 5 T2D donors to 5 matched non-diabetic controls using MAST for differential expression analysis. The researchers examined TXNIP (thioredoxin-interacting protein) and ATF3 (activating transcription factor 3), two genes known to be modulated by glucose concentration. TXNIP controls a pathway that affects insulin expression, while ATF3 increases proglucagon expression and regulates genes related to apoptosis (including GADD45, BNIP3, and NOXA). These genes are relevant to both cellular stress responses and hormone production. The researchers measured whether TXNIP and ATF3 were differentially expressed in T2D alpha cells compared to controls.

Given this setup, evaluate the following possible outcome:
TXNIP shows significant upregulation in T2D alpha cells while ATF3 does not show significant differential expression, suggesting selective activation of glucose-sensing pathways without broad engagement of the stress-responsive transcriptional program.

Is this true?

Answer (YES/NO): NO